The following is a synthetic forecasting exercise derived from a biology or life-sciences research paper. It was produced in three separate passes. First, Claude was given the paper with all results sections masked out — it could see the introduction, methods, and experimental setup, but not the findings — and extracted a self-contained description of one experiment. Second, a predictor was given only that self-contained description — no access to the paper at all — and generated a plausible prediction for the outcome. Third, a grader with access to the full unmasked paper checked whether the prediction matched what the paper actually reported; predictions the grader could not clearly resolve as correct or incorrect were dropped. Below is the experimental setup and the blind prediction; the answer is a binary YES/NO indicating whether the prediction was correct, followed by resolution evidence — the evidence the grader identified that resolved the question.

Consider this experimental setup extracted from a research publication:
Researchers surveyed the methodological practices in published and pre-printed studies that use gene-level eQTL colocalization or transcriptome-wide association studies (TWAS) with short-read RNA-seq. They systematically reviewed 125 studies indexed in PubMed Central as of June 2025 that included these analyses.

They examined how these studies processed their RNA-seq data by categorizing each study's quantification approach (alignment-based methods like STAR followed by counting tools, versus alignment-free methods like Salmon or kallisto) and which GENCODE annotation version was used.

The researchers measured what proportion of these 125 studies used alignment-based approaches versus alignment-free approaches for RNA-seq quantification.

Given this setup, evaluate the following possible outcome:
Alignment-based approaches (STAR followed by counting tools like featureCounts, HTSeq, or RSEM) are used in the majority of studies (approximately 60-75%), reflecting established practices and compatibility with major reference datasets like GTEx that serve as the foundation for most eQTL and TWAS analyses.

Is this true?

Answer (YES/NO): NO